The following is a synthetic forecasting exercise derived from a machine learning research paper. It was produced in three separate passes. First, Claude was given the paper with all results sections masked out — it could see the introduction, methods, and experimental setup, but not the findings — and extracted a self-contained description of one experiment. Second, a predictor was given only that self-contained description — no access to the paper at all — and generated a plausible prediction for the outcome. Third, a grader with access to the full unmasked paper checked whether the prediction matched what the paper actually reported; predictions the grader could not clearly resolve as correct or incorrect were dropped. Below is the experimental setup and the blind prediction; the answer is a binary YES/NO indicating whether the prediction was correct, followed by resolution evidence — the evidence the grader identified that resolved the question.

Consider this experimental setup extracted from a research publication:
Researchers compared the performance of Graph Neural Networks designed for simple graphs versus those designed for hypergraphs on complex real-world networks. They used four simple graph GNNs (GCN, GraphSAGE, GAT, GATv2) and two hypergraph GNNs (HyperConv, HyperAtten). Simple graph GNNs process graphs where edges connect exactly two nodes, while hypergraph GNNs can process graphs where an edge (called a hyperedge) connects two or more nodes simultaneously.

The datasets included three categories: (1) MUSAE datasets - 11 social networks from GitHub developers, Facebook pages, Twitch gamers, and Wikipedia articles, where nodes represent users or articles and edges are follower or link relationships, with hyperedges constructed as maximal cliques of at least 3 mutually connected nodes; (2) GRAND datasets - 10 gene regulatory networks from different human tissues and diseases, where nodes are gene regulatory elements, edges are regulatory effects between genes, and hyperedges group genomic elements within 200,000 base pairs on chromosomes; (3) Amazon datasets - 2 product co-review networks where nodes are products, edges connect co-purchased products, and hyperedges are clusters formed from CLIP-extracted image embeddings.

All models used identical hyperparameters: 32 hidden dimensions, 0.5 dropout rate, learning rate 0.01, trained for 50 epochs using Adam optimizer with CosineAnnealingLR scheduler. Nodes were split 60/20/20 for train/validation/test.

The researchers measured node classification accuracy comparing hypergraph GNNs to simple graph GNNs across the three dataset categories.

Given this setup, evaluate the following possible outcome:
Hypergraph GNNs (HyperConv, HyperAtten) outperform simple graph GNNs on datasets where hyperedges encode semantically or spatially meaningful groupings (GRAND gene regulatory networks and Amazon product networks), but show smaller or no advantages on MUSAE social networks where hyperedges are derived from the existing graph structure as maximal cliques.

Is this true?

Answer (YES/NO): NO